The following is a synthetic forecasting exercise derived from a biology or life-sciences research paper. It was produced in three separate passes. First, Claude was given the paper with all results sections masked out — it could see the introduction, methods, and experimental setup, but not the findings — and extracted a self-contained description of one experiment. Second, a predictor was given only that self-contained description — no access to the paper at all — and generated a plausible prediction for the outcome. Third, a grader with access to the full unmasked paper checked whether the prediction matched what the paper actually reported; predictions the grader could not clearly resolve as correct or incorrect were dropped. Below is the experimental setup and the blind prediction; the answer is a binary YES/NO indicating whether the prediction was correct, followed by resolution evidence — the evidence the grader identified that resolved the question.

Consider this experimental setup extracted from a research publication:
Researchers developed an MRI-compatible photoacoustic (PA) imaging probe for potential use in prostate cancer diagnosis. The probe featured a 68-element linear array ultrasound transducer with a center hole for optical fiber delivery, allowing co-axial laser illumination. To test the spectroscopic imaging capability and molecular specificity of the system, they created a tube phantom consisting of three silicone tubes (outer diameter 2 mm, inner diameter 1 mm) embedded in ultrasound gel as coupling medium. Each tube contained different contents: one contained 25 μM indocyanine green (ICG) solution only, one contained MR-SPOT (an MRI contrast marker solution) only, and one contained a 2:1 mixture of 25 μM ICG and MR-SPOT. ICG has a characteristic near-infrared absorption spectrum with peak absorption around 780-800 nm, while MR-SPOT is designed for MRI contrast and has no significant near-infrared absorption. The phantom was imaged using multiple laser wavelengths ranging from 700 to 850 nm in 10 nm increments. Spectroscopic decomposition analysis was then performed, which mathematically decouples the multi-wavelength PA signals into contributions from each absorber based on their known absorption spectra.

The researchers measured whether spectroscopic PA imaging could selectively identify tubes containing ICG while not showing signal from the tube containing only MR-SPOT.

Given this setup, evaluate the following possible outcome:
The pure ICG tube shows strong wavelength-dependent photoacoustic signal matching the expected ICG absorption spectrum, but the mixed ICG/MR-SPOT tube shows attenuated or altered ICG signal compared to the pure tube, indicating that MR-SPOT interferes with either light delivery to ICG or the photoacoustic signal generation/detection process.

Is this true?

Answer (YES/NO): NO